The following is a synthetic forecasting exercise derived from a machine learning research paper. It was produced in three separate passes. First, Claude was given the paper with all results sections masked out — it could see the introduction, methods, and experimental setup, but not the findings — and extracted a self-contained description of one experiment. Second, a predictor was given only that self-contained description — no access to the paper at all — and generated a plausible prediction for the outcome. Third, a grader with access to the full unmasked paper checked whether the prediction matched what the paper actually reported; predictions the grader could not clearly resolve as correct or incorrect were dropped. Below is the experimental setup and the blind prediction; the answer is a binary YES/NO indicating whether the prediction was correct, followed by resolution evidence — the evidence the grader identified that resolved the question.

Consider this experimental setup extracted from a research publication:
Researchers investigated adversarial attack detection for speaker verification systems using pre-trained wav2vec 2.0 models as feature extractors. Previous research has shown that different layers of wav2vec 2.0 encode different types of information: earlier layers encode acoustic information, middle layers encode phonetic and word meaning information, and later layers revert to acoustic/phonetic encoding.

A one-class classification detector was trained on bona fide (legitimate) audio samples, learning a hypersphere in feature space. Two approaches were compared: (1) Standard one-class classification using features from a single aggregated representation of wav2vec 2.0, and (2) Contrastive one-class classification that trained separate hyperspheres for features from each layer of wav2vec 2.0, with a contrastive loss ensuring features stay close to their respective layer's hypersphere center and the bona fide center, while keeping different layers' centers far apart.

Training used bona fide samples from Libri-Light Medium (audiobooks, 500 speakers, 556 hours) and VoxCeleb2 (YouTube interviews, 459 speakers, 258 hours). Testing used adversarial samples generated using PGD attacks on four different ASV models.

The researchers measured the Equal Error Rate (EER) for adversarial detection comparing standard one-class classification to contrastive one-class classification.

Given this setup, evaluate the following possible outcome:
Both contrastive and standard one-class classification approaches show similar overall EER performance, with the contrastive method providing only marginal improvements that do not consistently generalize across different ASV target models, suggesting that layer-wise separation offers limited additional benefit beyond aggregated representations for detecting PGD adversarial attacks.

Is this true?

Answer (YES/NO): NO